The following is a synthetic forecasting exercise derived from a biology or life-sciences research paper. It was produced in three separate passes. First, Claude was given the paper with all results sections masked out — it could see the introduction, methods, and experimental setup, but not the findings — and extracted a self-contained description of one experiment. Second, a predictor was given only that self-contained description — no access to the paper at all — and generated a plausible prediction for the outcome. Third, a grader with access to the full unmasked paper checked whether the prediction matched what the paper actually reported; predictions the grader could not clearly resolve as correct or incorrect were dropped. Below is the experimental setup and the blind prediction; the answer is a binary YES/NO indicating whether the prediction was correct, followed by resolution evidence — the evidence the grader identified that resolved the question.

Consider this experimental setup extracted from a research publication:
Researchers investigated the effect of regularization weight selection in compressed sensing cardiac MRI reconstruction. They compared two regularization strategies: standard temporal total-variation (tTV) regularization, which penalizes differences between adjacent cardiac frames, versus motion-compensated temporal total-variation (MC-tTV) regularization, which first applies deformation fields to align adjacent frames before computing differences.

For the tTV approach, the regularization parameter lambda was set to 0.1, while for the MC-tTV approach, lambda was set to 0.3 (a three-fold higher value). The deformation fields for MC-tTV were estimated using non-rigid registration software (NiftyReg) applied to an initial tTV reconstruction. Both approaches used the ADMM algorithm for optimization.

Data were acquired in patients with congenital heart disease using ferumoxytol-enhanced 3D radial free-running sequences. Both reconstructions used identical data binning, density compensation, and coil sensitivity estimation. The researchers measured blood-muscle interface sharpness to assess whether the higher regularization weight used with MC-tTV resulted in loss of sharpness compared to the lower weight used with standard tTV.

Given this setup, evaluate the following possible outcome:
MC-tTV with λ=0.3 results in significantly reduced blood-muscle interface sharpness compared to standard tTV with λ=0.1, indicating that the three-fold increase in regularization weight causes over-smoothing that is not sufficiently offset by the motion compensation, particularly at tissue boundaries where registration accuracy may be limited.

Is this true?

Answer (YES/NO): NO